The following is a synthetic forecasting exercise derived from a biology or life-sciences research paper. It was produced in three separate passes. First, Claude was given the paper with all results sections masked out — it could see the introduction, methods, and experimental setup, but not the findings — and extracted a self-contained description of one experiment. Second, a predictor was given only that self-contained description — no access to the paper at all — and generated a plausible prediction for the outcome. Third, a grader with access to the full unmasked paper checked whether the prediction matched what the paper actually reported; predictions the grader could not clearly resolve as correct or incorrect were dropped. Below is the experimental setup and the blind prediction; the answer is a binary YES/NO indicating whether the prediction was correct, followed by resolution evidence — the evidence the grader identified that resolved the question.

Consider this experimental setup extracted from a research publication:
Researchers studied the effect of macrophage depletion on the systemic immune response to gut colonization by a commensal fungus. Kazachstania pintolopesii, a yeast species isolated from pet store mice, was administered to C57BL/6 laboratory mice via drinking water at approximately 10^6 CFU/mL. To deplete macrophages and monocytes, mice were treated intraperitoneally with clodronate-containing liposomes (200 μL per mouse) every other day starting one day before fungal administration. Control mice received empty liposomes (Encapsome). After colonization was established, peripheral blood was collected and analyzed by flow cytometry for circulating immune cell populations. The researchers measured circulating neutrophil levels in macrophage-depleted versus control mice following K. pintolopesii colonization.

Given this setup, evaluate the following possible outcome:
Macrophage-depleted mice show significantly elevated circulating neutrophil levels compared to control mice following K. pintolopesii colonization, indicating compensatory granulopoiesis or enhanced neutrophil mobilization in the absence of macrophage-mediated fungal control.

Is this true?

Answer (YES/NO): YES